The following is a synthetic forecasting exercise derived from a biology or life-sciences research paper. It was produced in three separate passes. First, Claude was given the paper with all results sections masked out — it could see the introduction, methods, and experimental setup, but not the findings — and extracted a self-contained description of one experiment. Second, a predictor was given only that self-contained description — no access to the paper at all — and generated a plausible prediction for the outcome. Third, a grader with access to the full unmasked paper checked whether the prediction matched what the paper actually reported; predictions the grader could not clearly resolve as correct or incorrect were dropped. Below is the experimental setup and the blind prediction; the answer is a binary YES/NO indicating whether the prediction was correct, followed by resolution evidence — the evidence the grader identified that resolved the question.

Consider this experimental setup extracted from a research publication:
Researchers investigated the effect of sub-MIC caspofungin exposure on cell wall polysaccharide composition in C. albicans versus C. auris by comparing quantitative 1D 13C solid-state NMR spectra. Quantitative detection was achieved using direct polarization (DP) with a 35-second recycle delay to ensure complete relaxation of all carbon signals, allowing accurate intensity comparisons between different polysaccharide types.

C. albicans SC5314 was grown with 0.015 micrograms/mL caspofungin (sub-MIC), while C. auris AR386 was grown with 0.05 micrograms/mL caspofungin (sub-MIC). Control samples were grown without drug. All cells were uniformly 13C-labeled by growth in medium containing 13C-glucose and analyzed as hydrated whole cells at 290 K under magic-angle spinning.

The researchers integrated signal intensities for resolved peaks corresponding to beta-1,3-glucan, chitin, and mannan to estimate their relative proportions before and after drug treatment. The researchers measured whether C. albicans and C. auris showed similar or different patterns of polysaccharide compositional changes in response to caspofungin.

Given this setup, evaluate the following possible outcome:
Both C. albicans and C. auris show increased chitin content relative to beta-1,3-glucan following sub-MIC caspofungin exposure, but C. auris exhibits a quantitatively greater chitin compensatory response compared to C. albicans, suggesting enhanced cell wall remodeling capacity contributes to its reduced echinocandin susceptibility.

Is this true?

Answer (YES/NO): NO